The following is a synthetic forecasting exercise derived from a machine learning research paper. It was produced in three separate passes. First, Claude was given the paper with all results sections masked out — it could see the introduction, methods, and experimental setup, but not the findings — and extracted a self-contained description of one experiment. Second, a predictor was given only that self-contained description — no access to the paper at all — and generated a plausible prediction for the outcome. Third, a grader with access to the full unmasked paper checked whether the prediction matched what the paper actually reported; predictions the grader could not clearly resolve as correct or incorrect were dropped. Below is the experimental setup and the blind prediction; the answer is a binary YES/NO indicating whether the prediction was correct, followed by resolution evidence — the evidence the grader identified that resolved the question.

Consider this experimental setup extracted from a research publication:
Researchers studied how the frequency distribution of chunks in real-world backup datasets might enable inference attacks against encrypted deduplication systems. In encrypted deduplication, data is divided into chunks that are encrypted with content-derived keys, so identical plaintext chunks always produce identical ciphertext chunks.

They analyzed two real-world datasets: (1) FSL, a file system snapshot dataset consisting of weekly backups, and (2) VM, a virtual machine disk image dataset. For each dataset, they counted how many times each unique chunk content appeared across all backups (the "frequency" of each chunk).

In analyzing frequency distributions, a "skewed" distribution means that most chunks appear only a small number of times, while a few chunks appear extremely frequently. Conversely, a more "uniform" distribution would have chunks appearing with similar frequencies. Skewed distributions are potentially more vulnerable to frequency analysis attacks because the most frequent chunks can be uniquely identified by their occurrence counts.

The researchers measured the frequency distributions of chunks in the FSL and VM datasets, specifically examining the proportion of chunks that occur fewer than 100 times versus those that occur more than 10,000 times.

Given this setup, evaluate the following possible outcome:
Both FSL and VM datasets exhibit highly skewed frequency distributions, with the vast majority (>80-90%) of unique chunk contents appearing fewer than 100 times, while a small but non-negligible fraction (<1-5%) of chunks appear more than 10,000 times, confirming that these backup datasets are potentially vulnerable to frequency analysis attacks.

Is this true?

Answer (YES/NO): NO